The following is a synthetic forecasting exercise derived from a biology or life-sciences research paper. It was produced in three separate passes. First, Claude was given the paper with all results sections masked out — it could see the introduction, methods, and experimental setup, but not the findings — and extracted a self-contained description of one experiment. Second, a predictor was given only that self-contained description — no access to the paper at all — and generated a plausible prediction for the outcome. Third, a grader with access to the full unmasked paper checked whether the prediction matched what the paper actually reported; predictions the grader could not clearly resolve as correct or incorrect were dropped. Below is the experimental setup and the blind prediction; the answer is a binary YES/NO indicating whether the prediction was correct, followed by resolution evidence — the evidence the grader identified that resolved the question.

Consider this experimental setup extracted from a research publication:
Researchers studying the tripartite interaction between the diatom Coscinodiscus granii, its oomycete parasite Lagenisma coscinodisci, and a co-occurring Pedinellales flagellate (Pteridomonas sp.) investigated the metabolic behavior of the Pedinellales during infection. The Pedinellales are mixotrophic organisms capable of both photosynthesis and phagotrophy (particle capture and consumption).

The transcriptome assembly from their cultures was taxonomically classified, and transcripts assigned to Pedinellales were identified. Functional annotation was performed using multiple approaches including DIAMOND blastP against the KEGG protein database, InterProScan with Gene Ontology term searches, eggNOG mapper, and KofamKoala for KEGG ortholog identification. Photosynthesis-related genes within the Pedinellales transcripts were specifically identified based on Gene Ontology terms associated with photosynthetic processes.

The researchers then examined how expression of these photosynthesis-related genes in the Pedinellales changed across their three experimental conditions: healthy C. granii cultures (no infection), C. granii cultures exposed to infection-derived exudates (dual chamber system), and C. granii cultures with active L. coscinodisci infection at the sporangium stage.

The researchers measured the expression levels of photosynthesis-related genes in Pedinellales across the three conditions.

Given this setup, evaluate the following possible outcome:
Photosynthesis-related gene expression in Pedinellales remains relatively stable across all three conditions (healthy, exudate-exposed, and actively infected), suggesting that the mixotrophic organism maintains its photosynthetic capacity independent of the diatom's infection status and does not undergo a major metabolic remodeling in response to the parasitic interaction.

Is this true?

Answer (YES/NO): NO